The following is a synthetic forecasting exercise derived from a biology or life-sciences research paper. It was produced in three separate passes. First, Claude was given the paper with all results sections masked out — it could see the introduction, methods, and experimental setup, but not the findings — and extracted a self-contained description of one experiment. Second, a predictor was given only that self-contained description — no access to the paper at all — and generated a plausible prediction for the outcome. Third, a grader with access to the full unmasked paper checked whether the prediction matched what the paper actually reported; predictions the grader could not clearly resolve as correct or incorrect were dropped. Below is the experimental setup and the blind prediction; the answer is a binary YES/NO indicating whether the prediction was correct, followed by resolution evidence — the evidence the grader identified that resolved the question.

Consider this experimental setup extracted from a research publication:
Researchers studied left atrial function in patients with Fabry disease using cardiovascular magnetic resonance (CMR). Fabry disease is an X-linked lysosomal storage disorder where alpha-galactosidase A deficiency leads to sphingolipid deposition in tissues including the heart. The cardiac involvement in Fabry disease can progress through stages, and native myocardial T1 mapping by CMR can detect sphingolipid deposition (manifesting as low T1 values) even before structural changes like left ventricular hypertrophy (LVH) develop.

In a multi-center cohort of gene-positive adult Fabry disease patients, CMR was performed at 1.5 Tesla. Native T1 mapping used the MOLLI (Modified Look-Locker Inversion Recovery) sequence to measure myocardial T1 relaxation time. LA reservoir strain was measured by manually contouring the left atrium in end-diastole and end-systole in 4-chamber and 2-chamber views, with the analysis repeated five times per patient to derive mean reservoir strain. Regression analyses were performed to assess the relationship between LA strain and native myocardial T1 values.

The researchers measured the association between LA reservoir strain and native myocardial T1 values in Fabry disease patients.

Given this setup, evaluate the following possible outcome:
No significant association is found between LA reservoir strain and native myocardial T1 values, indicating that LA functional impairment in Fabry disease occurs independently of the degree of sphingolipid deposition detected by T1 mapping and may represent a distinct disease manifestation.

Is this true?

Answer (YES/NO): NO